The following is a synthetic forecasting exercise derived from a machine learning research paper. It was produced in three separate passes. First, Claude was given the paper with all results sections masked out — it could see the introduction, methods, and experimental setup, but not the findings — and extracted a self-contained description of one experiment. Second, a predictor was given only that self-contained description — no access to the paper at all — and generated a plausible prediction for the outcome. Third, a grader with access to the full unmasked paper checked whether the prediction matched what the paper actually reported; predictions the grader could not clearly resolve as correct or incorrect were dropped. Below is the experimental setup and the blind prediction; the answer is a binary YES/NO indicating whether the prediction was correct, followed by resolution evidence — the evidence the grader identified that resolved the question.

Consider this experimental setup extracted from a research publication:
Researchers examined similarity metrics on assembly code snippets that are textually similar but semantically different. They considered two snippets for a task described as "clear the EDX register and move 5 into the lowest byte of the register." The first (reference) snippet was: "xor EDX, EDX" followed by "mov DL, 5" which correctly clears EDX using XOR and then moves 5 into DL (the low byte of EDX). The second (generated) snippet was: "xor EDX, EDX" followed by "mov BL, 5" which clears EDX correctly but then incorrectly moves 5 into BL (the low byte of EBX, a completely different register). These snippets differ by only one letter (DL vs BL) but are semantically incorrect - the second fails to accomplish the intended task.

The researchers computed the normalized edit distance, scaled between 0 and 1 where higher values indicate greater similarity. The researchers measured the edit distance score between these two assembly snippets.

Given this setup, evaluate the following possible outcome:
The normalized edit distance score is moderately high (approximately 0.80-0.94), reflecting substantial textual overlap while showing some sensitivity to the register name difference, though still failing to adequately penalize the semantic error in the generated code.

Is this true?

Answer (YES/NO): NO